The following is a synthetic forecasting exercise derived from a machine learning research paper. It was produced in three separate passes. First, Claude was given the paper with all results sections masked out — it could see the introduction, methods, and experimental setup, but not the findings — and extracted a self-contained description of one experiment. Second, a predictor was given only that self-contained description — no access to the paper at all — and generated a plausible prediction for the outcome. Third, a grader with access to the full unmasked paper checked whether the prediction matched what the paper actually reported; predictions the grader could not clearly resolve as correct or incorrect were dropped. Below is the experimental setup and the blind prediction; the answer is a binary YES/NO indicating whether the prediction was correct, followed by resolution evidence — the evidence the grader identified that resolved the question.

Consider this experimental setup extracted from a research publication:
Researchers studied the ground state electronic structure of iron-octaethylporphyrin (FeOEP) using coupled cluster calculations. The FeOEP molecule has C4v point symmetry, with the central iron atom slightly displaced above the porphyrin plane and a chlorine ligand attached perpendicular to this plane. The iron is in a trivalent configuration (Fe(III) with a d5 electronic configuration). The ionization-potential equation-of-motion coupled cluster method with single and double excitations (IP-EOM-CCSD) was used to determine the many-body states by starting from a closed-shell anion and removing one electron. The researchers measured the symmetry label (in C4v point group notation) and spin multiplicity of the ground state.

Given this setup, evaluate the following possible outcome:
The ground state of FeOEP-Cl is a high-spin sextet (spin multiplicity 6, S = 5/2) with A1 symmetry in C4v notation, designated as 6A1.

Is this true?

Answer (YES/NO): NO